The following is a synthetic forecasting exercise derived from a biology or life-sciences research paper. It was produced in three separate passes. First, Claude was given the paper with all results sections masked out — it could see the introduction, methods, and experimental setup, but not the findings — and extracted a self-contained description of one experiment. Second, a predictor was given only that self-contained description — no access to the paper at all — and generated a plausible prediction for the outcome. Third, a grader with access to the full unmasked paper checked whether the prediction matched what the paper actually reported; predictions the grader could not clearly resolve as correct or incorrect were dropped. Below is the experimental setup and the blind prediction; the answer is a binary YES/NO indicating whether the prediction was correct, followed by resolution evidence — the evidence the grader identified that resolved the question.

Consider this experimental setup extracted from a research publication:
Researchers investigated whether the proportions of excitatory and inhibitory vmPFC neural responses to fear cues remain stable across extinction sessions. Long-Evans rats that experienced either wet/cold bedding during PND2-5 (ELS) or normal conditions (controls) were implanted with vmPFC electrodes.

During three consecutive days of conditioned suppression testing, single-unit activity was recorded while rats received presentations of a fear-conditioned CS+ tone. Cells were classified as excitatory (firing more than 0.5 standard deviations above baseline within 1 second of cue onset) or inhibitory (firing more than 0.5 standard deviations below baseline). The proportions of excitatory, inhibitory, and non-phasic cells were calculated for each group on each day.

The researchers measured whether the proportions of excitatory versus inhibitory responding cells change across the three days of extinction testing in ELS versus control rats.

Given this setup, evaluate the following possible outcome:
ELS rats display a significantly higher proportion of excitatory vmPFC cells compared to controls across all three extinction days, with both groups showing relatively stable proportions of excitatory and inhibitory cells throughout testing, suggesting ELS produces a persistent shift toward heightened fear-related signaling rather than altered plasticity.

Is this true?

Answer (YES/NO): YES